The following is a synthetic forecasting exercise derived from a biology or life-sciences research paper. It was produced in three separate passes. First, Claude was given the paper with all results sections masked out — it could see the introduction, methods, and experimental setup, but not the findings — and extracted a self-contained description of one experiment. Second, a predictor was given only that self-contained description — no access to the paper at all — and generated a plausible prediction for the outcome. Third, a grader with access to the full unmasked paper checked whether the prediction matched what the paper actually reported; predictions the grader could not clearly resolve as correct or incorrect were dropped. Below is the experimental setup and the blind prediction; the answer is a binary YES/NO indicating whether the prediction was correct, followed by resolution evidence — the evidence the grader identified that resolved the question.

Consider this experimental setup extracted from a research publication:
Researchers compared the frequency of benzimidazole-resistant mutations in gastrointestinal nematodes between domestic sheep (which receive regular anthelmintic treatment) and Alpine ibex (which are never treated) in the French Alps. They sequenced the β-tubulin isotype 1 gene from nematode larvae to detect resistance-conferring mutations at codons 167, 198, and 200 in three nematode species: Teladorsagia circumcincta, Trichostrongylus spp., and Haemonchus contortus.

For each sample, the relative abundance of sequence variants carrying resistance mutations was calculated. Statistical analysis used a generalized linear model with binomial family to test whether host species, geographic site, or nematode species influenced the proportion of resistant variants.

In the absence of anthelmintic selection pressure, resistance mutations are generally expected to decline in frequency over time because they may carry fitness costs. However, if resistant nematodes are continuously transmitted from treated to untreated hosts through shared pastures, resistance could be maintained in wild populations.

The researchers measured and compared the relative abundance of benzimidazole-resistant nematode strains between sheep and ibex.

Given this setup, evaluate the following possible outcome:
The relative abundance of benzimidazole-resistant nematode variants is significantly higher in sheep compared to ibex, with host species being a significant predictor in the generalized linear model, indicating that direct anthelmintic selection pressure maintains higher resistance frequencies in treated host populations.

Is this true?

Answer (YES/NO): YES